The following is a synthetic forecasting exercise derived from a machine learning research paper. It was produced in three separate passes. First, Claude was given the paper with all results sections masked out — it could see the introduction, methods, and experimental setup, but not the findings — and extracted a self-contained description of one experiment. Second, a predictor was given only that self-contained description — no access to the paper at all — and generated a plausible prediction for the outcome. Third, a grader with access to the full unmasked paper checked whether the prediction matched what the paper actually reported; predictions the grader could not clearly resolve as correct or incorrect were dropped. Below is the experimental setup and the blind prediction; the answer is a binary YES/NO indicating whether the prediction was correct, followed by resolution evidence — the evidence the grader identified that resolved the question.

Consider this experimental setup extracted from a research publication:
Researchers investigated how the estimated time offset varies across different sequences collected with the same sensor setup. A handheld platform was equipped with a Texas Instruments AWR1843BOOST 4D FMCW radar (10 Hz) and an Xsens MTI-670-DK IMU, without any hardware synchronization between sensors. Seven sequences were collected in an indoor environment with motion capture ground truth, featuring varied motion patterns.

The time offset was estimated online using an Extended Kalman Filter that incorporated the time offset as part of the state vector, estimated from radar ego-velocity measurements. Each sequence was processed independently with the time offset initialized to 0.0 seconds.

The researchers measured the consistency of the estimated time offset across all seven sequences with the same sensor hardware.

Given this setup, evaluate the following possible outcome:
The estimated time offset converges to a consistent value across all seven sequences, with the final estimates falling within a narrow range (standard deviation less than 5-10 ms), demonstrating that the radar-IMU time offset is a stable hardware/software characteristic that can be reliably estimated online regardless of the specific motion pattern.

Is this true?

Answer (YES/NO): YES